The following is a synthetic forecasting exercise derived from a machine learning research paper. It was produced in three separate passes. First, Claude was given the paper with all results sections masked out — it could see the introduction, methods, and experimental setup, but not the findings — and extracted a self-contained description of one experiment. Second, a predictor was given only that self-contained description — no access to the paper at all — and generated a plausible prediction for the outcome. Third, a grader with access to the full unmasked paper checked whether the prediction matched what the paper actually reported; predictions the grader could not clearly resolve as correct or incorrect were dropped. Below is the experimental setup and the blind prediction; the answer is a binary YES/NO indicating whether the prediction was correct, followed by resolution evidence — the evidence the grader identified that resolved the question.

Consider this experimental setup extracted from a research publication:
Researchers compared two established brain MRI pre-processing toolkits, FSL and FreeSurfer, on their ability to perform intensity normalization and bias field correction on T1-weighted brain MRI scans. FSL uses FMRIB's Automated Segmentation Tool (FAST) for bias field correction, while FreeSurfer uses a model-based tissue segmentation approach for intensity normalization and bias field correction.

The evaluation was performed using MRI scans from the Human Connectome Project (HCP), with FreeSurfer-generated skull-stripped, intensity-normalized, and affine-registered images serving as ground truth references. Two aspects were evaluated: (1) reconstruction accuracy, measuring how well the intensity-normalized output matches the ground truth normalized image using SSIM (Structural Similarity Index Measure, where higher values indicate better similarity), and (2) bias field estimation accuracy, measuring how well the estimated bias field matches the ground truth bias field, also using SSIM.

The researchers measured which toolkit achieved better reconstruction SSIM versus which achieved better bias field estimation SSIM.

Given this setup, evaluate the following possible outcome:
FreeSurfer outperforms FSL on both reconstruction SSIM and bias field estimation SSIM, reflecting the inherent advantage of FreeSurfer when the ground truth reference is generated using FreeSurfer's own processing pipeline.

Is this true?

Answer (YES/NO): NO